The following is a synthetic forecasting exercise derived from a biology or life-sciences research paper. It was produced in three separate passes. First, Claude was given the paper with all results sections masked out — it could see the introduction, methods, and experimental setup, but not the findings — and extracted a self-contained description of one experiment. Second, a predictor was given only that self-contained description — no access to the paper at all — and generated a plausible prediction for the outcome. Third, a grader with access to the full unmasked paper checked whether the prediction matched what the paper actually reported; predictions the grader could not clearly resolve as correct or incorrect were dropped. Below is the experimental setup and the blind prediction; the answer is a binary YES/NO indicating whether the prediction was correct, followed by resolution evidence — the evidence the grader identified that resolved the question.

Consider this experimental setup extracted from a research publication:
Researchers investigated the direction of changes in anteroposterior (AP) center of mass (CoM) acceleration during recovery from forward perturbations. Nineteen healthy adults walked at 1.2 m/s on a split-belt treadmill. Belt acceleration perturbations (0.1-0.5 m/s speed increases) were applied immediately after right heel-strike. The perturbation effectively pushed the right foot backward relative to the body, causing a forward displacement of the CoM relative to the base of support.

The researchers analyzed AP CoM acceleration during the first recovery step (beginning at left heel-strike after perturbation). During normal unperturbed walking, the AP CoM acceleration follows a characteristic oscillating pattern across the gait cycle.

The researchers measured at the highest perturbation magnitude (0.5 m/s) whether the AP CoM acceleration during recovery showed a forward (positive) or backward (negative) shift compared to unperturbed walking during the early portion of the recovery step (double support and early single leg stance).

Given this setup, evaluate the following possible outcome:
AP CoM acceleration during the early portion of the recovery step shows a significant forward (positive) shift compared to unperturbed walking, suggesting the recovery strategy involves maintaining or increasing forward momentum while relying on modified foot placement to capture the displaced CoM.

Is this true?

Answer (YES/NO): NO